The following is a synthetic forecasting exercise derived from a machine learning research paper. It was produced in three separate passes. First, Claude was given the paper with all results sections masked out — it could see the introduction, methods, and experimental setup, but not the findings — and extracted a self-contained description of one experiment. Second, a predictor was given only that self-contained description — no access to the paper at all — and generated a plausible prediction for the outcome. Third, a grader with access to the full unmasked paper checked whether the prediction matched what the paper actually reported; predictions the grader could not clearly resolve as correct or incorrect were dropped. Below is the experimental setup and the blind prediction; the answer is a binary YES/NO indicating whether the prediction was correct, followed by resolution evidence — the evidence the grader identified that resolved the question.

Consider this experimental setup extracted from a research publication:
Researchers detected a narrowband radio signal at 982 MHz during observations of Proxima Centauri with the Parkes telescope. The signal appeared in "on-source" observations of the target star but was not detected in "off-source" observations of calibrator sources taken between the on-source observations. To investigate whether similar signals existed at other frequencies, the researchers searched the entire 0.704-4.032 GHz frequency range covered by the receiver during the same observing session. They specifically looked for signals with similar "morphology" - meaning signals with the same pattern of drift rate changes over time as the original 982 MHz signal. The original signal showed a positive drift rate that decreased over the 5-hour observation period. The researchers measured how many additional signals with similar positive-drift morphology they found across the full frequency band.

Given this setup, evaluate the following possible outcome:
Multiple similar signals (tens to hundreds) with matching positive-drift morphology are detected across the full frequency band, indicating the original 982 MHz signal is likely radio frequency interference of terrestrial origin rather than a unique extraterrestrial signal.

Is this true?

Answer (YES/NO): YES